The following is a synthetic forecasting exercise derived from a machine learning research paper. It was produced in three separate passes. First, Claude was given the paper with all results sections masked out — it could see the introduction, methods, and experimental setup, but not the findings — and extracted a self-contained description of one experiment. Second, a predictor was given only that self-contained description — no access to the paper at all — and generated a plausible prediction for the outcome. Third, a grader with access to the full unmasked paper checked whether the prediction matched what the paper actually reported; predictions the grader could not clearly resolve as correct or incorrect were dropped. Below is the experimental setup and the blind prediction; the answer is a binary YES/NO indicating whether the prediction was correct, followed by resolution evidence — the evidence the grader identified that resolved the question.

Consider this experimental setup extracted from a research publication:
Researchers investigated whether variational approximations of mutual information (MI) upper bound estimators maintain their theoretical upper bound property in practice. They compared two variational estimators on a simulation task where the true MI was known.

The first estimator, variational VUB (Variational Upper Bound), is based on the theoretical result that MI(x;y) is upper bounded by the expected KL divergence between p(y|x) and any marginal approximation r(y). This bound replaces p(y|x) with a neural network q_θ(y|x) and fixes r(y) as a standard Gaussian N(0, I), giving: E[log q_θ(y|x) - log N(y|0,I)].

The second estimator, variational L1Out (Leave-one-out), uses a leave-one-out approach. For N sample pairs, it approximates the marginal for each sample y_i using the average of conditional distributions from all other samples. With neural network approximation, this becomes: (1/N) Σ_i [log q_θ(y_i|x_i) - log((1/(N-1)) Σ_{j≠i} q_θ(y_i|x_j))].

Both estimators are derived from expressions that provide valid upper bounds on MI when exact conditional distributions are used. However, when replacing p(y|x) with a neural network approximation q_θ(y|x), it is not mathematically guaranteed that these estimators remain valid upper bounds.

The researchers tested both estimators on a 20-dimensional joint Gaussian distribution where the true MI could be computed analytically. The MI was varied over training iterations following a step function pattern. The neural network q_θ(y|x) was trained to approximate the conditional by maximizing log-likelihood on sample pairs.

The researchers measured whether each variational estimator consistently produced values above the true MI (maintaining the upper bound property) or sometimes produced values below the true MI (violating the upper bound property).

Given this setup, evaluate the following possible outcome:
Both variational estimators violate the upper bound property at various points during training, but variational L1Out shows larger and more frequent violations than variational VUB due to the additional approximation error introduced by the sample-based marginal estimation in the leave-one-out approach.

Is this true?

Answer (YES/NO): NO